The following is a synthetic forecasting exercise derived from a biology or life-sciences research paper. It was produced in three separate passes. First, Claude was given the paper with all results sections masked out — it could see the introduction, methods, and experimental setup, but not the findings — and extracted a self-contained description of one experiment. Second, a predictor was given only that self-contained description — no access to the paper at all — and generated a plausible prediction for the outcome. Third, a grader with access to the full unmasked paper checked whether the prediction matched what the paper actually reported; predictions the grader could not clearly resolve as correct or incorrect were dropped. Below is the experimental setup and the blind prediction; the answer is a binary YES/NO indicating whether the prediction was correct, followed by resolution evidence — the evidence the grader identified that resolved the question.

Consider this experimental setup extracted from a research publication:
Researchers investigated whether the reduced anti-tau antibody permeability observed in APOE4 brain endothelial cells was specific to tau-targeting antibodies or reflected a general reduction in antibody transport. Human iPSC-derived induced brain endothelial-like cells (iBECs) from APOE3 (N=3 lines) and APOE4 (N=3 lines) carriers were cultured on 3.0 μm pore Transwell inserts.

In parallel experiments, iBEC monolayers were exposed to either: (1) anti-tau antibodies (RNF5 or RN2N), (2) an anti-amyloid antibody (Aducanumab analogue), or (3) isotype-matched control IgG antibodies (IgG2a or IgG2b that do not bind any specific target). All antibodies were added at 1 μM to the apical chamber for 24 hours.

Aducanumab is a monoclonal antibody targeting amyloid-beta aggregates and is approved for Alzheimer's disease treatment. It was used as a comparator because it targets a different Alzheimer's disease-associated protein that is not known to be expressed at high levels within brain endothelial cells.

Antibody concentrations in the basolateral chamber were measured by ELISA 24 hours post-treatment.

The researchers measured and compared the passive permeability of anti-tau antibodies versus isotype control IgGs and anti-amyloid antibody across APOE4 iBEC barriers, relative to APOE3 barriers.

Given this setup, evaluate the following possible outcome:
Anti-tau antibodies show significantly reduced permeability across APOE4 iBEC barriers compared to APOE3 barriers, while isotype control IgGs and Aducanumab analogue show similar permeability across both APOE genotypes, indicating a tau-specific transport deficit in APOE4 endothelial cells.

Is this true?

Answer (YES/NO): YES